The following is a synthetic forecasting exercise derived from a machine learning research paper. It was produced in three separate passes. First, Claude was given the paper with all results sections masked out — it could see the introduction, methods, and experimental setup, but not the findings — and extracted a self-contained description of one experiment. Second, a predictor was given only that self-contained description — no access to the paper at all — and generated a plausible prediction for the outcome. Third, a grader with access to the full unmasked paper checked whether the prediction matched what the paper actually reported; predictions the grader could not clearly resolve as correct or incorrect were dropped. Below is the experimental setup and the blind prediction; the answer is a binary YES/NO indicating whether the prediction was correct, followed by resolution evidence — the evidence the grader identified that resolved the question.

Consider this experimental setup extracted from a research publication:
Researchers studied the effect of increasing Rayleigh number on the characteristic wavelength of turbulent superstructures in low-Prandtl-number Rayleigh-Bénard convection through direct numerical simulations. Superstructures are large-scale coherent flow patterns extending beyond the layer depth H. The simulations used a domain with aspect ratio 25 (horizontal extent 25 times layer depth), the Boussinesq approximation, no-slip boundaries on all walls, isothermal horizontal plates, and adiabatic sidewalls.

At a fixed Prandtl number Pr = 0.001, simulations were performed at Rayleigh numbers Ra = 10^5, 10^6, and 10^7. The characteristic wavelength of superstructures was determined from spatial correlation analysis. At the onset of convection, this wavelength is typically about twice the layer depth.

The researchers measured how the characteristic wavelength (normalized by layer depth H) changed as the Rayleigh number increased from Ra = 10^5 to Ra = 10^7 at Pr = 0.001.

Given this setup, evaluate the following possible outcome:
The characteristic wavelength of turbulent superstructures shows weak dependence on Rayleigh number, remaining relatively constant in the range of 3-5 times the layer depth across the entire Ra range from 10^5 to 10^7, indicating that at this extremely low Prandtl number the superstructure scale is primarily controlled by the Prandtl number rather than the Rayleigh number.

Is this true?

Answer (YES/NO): YES